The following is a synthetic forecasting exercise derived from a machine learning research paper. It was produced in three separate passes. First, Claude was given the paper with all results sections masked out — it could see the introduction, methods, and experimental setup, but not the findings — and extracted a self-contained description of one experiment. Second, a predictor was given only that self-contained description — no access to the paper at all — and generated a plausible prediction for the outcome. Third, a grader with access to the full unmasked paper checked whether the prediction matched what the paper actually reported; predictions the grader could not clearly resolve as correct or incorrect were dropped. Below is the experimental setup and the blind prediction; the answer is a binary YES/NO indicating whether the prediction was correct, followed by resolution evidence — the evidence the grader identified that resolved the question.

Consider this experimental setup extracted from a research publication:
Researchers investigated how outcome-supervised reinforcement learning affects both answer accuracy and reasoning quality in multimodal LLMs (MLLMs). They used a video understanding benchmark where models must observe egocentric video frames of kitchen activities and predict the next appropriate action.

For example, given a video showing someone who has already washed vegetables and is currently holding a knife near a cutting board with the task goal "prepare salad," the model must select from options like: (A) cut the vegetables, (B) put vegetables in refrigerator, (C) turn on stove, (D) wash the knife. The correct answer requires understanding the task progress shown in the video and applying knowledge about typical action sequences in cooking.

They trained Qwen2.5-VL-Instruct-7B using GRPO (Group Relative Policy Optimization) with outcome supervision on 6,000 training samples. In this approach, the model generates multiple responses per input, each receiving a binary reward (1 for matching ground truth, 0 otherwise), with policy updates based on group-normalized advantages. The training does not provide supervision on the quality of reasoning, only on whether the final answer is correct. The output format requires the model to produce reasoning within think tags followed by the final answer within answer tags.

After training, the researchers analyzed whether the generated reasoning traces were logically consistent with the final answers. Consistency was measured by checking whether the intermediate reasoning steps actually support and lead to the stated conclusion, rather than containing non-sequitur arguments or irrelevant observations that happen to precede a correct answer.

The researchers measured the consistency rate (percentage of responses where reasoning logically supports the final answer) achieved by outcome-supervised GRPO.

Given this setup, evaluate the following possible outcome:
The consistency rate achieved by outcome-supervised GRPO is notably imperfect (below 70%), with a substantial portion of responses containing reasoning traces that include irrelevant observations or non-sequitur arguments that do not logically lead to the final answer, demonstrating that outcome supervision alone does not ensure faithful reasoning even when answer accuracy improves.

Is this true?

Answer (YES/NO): YES